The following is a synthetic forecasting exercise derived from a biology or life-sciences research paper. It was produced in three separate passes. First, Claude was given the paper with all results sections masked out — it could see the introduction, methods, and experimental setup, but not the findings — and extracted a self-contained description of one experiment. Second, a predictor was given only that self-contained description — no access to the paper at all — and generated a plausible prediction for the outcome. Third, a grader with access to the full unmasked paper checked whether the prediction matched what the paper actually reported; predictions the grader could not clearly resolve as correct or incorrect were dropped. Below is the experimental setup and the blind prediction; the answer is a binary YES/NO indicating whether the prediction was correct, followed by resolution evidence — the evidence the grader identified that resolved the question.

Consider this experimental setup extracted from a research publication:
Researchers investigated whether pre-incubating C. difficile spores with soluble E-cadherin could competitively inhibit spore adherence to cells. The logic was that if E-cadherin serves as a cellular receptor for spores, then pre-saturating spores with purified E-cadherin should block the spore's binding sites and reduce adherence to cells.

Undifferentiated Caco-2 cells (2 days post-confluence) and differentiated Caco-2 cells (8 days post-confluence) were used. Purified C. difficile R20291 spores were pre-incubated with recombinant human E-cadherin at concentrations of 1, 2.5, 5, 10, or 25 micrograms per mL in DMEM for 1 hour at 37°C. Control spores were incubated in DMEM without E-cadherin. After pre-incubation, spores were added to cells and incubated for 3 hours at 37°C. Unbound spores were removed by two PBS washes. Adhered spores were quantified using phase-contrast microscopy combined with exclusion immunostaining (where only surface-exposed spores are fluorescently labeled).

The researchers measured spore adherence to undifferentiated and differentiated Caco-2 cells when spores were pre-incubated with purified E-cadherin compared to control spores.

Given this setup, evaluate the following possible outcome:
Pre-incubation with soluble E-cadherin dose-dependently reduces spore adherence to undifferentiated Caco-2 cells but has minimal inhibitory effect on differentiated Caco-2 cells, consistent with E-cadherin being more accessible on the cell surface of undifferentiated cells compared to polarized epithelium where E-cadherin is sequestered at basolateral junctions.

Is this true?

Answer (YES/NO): NO